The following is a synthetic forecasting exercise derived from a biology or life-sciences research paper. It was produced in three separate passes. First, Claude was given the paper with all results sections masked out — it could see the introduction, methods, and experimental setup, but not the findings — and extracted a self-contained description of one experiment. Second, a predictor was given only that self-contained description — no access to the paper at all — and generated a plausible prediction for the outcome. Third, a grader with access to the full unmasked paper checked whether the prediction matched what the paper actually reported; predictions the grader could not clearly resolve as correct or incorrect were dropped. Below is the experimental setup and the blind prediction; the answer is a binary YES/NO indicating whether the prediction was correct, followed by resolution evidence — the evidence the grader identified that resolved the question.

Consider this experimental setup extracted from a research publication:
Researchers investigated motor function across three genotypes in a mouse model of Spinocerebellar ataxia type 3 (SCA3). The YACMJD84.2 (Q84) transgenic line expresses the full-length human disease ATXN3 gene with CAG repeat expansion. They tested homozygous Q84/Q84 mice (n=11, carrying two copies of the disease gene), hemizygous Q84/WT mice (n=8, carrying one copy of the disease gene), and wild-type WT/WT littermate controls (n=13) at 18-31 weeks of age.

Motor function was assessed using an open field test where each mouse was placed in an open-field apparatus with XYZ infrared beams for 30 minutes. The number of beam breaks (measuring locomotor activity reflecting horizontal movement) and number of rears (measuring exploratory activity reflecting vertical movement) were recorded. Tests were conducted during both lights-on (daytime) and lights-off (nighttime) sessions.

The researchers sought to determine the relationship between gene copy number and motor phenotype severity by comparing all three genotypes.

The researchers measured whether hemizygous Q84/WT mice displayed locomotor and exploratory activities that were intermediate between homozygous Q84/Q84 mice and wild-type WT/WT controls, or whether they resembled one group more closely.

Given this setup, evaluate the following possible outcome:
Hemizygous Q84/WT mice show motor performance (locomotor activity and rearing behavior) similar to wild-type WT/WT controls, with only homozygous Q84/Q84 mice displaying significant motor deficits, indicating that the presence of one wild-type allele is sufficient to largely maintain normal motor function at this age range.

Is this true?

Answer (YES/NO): NO